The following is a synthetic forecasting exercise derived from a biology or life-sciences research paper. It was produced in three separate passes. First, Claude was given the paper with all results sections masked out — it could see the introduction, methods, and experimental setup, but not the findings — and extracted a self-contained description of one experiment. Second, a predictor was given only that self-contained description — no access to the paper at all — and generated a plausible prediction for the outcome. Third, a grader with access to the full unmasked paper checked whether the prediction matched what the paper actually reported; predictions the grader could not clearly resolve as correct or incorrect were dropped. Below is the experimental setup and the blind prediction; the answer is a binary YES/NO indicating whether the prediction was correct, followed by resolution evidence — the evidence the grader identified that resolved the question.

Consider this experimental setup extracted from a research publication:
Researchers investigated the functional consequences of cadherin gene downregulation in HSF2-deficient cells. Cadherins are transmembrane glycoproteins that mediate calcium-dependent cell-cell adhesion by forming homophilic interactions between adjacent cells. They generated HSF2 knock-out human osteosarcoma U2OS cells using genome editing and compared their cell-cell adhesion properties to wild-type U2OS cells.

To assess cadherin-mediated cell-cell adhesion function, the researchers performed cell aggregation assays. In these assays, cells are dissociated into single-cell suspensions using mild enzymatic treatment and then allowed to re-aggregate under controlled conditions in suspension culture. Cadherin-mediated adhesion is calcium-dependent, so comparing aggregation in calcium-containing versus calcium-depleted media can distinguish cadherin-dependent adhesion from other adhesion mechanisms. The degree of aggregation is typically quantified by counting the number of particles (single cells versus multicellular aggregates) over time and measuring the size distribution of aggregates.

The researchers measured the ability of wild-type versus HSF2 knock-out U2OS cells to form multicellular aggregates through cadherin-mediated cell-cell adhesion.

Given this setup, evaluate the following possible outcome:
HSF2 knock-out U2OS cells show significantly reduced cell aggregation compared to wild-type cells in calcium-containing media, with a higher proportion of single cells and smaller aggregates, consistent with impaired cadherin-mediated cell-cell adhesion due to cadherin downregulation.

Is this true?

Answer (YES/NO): YES